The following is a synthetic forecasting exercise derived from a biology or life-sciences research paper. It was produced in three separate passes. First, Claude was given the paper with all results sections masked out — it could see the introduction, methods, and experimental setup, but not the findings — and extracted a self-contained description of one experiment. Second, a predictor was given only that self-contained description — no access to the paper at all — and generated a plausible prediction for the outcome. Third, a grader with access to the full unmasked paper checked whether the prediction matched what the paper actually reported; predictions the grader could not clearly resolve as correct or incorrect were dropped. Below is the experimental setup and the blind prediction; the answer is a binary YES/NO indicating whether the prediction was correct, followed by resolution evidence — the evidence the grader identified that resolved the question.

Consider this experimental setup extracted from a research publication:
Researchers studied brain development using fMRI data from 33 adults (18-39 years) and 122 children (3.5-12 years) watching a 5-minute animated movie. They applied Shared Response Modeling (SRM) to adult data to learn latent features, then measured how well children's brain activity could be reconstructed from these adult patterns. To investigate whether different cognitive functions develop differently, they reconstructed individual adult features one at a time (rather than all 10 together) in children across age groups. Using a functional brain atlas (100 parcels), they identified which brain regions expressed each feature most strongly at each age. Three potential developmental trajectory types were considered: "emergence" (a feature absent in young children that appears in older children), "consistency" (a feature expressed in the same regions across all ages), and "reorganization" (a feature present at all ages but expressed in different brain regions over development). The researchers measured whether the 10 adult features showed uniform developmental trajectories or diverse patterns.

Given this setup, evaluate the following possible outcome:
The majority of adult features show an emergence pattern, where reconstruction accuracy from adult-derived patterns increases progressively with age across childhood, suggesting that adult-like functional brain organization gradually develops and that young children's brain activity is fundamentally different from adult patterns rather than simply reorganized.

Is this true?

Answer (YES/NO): NO